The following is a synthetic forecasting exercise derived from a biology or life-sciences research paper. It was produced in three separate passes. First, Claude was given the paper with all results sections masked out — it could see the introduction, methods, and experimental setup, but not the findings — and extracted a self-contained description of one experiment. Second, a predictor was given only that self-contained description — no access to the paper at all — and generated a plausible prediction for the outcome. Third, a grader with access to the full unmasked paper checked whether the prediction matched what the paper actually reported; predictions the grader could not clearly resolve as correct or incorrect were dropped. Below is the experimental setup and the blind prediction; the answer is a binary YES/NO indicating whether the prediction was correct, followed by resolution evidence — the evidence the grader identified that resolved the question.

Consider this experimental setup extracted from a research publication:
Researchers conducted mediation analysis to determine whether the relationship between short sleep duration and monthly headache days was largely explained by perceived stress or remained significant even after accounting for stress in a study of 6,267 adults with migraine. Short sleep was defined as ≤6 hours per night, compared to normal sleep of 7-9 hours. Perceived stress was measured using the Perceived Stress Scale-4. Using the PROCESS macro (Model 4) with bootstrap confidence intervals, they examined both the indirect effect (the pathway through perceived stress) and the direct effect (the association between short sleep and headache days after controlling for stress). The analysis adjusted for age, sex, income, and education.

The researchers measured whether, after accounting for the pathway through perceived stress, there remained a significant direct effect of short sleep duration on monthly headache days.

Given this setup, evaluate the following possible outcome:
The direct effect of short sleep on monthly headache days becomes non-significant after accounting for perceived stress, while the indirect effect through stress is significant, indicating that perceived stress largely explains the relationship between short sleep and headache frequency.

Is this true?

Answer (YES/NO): NO